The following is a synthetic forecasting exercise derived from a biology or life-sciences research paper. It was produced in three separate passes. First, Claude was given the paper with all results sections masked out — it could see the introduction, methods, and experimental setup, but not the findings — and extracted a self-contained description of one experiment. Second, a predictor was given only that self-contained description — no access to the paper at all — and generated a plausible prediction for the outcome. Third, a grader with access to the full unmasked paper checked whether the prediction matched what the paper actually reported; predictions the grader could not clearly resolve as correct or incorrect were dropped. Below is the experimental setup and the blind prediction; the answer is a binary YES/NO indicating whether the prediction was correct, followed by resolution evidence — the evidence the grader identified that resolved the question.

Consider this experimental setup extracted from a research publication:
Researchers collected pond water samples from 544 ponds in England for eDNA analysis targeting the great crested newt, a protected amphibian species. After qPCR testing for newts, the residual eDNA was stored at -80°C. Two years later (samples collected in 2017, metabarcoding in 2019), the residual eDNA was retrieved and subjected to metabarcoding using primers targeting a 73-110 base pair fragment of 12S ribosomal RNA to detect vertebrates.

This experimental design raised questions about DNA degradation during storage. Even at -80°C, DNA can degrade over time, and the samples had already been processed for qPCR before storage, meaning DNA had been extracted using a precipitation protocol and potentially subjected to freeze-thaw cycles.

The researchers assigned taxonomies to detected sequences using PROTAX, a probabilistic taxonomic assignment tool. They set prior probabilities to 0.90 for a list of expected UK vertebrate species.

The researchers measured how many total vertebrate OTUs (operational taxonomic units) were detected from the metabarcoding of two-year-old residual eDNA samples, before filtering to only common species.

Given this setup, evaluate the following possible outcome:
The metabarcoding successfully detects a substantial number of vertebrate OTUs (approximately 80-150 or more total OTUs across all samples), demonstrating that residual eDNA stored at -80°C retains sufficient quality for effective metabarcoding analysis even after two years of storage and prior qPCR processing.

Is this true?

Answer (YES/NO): NO